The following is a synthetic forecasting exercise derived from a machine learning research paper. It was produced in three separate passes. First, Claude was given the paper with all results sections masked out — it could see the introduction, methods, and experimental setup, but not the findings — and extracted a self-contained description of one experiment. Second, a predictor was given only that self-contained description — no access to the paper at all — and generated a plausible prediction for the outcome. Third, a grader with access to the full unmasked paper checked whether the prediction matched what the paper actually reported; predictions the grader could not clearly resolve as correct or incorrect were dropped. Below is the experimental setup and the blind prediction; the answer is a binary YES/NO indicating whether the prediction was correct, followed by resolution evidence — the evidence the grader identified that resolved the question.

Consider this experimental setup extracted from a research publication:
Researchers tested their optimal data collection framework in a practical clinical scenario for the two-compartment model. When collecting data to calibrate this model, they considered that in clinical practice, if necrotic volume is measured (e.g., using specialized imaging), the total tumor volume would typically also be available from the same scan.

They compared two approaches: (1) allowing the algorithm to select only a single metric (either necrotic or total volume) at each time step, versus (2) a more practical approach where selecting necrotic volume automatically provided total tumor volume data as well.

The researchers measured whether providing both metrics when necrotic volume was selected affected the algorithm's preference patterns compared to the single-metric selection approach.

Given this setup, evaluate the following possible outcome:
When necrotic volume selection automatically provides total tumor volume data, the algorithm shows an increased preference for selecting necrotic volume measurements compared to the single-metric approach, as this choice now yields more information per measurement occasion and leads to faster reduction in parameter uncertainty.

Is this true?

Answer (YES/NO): NO